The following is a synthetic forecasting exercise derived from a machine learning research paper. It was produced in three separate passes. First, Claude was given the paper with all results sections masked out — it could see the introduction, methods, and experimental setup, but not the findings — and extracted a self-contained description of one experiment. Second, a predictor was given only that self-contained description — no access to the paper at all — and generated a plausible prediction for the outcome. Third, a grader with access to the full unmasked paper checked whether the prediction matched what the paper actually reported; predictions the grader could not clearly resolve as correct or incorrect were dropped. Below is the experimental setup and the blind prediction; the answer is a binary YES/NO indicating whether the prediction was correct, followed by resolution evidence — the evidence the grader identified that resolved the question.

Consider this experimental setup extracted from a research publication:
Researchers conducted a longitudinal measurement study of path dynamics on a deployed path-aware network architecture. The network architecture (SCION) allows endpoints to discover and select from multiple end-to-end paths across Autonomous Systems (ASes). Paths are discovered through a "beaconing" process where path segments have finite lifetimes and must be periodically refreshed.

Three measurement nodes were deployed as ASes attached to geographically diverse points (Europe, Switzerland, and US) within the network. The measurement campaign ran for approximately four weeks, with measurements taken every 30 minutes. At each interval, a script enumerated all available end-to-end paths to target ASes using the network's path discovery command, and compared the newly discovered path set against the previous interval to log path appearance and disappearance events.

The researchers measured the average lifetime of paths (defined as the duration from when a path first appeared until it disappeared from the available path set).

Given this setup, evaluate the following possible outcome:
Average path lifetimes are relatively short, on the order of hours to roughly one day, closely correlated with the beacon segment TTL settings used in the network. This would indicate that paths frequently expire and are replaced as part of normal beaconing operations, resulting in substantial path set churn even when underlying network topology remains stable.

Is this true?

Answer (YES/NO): YES